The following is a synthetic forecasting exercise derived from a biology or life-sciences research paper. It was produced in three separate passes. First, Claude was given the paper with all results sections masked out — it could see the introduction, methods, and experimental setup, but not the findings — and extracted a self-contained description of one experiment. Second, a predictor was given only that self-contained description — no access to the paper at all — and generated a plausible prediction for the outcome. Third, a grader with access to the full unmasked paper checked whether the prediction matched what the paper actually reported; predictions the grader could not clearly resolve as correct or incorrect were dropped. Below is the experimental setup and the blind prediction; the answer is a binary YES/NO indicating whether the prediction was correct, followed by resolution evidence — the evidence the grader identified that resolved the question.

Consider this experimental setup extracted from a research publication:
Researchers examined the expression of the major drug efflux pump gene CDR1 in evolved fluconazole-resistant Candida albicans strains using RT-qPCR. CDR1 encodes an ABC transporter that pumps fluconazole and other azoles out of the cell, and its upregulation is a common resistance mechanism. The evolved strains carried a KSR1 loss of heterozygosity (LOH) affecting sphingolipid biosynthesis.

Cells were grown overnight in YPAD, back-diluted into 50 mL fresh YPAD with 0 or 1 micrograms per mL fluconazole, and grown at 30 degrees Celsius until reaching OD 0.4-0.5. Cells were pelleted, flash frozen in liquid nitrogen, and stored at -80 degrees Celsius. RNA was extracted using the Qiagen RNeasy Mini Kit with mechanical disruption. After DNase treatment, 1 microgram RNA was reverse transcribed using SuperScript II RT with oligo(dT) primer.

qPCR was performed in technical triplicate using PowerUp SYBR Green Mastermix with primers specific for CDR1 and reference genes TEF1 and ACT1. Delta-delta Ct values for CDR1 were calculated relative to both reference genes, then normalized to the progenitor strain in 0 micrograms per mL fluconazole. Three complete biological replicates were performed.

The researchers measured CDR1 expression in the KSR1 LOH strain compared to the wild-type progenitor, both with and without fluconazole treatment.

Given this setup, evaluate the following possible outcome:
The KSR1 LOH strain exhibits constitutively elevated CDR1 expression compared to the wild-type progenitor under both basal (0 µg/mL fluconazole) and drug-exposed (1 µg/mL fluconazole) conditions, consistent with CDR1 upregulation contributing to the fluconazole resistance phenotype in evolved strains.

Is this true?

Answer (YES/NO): YES